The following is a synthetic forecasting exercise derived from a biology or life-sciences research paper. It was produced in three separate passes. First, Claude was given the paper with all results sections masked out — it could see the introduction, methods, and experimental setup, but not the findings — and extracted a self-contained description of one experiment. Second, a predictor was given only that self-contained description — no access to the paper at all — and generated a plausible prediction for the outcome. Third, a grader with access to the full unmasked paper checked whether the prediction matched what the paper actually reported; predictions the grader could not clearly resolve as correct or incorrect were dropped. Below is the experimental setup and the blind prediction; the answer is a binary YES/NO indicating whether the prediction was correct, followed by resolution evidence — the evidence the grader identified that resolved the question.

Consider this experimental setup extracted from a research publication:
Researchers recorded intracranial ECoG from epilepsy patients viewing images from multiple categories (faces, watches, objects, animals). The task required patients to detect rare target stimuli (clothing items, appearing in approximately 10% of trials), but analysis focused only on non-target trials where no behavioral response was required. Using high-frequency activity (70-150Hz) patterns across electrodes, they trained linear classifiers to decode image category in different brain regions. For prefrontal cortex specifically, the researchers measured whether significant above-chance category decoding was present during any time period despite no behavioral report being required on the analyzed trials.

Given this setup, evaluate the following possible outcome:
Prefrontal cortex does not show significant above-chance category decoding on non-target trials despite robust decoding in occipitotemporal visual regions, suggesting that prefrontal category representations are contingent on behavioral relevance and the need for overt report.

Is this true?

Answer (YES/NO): NO